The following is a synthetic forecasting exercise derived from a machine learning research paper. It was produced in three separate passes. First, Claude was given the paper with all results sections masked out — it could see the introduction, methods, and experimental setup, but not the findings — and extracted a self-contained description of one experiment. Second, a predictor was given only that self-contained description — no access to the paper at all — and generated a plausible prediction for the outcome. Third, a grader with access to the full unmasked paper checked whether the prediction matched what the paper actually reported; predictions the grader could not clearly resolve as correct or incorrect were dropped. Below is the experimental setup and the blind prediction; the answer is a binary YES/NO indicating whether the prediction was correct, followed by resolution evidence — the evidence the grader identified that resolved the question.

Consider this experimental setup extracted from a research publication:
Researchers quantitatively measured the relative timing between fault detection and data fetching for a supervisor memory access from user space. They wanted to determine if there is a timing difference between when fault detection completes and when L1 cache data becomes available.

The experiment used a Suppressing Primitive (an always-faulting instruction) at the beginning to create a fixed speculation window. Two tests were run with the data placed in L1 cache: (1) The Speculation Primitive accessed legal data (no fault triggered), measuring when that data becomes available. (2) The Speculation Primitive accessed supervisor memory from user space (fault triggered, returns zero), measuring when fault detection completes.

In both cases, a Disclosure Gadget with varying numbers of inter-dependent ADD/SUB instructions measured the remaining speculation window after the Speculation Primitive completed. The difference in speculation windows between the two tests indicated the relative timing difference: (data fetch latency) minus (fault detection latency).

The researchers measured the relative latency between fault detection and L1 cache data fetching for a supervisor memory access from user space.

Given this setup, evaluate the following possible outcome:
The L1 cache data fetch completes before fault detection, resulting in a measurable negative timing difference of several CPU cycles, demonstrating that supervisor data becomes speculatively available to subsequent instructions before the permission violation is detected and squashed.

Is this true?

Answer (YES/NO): NO